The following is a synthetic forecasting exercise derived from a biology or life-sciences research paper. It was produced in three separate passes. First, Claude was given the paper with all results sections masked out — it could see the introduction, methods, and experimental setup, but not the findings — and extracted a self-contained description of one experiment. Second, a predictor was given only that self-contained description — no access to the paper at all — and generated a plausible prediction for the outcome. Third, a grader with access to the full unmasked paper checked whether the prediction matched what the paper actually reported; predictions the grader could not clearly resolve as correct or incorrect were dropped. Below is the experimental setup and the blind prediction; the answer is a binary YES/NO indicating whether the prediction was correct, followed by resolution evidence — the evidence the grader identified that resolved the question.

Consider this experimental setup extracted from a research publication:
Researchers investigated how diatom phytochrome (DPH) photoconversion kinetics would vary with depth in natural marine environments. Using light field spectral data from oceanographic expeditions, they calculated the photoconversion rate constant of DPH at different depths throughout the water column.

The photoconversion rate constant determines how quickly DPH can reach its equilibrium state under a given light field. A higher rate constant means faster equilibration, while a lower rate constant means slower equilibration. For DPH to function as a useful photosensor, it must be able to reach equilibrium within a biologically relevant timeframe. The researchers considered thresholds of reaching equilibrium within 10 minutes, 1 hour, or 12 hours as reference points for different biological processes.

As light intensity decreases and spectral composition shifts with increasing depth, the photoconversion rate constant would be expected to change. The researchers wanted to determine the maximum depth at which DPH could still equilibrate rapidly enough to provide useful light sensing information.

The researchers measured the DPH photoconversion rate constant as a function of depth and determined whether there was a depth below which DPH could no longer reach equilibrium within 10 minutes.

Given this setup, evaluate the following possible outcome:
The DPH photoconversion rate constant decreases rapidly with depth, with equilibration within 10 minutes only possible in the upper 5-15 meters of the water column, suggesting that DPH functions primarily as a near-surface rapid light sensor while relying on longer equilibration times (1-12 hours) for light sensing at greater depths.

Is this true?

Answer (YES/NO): NO